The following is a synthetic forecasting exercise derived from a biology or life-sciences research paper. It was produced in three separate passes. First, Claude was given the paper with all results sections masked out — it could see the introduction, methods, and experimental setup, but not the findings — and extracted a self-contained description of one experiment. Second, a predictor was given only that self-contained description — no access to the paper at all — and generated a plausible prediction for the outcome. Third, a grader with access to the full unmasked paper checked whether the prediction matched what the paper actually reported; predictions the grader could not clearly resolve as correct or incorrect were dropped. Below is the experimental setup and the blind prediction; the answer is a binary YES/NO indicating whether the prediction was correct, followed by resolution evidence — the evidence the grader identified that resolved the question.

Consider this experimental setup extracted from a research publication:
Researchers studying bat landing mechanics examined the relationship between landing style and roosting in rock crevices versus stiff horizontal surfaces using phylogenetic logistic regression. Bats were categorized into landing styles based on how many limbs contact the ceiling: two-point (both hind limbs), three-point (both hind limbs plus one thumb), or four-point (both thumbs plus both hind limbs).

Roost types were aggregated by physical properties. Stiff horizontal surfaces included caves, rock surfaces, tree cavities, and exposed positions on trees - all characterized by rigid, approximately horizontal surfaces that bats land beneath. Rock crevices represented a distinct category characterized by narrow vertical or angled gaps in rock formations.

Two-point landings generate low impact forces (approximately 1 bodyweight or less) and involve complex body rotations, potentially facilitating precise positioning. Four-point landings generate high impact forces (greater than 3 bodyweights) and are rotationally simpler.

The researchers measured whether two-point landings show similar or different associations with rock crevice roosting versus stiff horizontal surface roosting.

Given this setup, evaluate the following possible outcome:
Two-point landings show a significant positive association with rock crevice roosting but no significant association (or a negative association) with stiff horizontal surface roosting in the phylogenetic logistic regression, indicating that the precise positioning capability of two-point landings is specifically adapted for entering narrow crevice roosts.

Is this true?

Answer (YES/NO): NO